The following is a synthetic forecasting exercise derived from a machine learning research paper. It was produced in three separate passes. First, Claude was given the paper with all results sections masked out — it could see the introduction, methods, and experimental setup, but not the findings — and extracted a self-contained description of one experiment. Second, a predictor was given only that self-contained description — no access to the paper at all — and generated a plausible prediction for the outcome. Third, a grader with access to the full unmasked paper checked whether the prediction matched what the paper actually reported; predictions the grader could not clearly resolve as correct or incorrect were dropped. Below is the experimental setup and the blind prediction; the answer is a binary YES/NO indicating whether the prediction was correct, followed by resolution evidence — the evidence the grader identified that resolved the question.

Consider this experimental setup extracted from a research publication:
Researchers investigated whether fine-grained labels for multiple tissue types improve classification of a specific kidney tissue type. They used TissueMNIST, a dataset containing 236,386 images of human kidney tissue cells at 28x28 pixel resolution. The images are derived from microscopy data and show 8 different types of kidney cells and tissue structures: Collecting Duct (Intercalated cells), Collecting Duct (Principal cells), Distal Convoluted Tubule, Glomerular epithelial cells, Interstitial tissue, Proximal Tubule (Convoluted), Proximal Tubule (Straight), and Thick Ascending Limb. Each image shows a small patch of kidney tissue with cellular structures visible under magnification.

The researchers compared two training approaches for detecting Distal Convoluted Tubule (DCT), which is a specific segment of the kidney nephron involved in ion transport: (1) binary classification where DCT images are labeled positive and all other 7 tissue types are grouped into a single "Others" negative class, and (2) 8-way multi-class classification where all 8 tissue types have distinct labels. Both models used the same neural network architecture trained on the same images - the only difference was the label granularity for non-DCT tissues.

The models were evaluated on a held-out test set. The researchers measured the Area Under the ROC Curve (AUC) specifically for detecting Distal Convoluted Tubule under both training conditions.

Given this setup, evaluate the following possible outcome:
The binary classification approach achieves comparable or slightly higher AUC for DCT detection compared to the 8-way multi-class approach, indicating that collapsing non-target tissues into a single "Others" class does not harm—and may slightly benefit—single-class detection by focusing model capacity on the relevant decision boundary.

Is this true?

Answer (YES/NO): NO